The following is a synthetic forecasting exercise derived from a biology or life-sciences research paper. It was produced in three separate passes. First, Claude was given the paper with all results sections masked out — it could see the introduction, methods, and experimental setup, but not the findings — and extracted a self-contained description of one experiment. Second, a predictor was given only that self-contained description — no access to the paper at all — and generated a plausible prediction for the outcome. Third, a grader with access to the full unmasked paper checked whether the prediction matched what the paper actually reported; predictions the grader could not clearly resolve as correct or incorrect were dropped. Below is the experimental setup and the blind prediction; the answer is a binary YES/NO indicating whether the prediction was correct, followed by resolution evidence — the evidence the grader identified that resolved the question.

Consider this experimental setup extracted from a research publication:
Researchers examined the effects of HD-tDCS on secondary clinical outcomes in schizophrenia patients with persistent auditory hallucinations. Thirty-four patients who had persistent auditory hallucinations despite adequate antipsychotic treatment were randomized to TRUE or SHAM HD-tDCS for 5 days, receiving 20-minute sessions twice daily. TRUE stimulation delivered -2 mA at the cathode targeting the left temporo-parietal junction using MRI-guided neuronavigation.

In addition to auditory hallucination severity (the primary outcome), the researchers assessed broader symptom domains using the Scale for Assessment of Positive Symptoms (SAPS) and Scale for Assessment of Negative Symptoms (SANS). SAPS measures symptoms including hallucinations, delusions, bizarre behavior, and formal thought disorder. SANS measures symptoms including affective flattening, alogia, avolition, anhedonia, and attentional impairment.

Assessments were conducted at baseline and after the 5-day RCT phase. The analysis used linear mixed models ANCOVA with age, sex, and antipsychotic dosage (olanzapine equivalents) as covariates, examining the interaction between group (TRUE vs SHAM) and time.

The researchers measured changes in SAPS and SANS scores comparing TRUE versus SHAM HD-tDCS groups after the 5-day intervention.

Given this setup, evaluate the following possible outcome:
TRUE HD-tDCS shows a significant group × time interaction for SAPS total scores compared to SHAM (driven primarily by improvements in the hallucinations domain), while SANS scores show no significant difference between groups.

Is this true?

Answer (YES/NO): NO